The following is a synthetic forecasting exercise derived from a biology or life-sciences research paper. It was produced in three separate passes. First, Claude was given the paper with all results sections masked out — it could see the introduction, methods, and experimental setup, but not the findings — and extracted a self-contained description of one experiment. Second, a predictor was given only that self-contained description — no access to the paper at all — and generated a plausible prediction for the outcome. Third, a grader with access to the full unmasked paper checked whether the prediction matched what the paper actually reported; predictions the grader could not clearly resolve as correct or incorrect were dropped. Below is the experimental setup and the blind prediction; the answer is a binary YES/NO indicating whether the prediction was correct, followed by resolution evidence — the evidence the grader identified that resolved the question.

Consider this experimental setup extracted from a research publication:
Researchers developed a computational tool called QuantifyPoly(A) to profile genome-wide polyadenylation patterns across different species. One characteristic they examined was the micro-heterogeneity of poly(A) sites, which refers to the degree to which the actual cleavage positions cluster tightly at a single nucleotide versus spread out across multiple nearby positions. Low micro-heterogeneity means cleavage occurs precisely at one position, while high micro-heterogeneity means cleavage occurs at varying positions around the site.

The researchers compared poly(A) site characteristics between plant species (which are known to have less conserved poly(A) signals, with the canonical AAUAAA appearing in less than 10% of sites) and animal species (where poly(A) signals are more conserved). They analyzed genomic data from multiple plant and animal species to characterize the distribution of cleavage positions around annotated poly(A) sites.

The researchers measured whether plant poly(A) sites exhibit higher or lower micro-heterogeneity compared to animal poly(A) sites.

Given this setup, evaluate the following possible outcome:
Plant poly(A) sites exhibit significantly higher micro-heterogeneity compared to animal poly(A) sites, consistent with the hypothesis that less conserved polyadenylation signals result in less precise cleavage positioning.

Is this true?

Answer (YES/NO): YES